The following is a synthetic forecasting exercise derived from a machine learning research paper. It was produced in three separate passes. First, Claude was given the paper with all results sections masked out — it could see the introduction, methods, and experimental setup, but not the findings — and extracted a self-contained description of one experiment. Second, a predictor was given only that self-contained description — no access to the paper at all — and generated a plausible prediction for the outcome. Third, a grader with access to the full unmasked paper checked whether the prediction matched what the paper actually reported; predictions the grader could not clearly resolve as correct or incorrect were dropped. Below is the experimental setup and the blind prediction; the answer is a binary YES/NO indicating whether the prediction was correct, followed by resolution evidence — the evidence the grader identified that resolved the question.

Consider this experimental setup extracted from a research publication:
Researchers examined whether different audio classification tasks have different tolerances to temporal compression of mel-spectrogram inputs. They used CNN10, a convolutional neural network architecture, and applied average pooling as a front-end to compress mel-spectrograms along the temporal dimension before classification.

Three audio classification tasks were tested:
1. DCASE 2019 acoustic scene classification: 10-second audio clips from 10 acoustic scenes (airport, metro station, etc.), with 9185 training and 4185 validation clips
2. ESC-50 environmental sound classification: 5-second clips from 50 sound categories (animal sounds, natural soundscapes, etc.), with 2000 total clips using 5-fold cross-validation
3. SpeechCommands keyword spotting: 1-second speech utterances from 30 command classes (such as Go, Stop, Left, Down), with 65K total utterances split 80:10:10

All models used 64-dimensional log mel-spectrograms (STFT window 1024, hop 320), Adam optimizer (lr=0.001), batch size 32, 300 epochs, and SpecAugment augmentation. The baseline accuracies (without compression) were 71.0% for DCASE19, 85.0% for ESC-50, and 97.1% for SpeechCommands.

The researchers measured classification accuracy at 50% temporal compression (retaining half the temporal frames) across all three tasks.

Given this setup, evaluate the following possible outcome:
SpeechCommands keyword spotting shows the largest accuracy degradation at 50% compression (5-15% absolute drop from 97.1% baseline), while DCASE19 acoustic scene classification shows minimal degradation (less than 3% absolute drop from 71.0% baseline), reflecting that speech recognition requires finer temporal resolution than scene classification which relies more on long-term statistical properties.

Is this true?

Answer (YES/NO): NO